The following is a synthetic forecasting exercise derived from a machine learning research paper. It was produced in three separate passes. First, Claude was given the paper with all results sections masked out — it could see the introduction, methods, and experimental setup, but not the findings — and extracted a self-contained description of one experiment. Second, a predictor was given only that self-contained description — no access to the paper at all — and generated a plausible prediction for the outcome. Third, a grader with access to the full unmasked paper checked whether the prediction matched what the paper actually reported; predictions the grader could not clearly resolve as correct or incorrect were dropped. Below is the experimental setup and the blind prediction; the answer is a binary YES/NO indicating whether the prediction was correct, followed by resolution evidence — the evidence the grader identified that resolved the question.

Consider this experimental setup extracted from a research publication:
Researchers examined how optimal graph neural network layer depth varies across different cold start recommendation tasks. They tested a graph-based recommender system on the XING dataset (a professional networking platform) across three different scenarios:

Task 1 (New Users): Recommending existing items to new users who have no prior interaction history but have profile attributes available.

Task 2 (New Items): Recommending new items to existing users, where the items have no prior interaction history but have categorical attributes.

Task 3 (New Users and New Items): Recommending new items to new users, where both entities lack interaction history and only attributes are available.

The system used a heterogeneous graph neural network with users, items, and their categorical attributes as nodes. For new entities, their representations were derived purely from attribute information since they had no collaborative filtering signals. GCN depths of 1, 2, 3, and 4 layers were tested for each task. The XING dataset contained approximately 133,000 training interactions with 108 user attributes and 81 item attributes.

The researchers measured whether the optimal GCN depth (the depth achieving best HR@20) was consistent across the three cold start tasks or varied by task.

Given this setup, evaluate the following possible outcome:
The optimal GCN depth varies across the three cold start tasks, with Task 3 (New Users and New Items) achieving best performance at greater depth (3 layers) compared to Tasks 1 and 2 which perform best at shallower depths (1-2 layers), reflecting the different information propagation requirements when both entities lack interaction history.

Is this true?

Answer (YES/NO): NO